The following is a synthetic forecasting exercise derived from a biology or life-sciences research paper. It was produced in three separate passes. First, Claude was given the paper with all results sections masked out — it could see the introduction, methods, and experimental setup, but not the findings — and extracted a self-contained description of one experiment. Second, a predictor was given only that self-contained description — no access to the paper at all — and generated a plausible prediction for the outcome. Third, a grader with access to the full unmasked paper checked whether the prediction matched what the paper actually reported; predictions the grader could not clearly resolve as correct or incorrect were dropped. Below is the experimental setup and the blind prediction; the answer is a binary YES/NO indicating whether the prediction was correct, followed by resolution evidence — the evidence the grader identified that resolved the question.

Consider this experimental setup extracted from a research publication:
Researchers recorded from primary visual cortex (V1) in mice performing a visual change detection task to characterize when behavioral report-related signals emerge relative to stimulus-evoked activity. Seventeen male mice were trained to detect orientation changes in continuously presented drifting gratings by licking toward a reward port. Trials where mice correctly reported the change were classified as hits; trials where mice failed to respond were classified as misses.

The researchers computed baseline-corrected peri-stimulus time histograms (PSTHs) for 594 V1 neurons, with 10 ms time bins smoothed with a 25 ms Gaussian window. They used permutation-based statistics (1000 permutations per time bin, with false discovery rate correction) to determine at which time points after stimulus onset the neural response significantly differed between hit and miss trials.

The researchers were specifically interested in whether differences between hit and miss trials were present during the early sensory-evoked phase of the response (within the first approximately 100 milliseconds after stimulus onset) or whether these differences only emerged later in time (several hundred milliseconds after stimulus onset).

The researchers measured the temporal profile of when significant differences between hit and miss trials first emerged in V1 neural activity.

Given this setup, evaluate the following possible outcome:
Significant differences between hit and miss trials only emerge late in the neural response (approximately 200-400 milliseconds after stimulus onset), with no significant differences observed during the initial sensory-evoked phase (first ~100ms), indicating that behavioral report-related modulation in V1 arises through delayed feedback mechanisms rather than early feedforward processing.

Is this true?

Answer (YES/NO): YES